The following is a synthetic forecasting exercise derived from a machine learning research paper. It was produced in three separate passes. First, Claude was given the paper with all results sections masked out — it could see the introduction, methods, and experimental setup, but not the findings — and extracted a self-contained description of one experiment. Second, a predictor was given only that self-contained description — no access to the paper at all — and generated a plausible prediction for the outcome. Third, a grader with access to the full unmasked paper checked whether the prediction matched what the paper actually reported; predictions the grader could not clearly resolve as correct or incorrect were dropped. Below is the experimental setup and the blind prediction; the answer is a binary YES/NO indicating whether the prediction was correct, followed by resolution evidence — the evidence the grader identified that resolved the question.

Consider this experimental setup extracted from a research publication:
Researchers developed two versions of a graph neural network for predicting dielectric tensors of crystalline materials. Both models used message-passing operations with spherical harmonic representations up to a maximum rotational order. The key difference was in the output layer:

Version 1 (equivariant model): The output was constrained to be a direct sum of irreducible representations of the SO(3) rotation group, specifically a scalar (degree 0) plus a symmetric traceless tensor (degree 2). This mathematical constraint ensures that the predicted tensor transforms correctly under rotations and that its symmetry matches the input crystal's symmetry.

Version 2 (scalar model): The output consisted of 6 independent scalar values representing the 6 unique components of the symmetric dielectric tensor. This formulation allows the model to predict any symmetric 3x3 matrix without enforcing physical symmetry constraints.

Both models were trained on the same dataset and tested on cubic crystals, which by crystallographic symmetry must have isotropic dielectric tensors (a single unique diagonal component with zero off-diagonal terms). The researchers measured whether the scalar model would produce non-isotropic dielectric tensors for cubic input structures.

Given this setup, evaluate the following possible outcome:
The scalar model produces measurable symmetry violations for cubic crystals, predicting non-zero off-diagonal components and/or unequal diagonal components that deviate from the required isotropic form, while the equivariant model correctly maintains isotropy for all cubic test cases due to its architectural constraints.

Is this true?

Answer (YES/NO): YES